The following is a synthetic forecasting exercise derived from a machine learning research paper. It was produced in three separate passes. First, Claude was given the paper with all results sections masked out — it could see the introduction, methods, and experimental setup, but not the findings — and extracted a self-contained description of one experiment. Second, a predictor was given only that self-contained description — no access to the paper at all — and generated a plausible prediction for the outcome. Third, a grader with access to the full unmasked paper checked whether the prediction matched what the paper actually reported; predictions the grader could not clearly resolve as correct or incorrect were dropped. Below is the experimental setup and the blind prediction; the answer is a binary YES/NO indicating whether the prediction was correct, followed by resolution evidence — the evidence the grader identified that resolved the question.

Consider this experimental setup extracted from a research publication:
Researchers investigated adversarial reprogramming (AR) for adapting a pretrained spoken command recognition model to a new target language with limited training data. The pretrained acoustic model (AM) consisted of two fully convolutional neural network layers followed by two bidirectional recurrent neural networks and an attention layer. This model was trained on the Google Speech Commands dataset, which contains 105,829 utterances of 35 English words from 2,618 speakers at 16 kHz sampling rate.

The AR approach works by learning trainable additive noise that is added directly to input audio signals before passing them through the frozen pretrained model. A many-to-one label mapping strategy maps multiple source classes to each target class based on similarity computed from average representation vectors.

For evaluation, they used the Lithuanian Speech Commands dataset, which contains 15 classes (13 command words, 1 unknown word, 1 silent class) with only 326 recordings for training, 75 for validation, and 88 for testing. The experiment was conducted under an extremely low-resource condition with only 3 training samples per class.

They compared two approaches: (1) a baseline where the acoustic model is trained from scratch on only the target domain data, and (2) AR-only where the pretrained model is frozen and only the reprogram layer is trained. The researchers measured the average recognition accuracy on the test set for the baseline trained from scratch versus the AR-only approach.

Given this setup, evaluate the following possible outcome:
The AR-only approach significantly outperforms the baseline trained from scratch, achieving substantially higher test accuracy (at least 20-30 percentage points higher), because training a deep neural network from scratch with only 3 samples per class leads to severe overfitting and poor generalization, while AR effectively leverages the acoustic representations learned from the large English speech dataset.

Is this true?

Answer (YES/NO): NO